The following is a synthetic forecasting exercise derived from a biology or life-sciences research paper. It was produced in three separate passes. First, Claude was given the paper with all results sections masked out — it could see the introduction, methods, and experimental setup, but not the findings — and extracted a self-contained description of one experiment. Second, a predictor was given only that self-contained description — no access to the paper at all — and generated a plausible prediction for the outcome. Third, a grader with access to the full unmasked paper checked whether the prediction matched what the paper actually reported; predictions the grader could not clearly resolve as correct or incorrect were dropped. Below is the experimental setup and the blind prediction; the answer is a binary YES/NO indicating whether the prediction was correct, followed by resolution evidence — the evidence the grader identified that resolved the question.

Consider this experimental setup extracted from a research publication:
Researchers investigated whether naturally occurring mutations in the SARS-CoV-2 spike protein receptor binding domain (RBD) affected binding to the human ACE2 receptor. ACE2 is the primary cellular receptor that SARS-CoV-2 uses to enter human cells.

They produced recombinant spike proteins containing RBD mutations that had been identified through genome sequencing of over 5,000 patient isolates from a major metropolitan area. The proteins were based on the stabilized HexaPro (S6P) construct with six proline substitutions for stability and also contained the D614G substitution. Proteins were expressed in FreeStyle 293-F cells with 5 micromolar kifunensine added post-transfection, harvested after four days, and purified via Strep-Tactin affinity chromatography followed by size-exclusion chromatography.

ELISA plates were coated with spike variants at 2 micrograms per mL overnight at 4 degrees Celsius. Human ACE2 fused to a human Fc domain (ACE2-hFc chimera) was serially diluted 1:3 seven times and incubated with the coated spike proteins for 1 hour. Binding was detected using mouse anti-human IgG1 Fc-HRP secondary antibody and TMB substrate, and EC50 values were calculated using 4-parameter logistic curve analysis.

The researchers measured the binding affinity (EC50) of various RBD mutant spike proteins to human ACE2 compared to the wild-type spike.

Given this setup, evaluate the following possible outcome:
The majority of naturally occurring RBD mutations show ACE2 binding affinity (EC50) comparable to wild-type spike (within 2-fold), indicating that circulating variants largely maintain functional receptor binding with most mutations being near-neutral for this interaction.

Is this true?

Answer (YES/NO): YES